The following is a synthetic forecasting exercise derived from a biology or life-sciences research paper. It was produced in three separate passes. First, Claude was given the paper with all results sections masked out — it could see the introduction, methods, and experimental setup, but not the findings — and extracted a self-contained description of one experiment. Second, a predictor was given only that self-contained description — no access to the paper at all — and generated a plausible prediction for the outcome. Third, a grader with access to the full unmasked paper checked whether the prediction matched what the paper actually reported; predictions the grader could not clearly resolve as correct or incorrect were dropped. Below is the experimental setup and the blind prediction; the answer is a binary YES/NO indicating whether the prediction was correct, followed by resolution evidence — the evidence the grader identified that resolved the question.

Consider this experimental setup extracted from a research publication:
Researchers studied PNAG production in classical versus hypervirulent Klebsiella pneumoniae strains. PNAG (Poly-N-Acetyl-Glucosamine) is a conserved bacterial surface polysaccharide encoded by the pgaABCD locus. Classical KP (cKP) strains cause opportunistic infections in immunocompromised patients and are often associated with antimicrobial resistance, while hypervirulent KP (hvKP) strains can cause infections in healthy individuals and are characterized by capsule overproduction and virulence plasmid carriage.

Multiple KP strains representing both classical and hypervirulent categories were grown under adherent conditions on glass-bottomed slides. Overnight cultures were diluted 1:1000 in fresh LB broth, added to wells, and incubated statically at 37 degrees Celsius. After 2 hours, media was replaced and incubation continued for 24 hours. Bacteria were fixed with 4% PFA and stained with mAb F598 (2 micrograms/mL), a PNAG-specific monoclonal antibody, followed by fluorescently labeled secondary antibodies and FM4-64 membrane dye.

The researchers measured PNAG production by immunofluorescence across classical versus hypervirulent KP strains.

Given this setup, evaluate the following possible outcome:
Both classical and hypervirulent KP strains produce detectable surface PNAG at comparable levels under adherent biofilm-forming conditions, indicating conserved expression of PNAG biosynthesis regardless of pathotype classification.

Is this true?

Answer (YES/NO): NO